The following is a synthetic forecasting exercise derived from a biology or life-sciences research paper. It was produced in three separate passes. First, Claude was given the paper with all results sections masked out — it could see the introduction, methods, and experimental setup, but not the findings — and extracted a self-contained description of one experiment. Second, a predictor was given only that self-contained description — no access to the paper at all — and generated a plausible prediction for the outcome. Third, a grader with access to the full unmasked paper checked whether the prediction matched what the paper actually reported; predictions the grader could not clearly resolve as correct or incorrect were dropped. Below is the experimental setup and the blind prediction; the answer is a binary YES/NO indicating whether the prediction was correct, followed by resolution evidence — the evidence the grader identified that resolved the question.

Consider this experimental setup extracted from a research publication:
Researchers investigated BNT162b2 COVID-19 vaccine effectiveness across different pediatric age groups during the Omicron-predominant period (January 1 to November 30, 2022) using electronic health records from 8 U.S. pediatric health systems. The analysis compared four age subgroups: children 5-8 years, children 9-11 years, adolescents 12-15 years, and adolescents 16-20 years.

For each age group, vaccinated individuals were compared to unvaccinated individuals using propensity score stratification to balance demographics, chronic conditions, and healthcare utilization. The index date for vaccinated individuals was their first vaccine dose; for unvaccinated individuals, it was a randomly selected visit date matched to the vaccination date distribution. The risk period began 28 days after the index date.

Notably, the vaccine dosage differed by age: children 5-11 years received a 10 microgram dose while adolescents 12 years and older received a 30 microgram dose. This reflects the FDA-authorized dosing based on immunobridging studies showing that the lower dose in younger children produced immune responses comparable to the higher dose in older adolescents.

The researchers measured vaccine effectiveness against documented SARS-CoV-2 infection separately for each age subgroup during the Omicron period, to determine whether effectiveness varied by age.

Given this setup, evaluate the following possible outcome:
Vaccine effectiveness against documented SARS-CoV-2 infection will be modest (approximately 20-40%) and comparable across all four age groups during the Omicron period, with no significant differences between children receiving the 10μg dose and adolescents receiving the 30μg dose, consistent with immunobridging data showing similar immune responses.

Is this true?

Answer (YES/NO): NO